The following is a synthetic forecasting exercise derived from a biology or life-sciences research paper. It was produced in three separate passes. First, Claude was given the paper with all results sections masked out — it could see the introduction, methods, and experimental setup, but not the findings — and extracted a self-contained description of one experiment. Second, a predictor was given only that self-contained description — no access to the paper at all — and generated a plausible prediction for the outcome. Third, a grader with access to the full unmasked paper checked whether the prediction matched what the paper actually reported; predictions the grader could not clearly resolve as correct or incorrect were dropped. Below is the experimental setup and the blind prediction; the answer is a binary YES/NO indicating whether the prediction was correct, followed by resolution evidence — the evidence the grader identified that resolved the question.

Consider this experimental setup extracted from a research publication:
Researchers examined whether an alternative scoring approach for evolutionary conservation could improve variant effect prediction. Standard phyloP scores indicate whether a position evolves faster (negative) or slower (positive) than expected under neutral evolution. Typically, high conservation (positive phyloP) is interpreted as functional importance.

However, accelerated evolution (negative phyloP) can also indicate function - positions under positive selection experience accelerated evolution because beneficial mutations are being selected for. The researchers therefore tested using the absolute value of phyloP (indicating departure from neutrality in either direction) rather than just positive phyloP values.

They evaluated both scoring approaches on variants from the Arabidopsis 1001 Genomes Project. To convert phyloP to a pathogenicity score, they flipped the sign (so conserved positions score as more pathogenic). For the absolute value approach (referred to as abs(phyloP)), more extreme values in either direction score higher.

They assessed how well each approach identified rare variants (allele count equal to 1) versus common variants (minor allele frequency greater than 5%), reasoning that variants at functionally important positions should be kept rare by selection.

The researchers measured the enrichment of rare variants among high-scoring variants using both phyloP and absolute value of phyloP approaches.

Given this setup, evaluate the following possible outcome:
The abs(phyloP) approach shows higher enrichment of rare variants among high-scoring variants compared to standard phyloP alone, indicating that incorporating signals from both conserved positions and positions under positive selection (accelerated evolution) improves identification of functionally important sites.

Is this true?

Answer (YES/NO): NO